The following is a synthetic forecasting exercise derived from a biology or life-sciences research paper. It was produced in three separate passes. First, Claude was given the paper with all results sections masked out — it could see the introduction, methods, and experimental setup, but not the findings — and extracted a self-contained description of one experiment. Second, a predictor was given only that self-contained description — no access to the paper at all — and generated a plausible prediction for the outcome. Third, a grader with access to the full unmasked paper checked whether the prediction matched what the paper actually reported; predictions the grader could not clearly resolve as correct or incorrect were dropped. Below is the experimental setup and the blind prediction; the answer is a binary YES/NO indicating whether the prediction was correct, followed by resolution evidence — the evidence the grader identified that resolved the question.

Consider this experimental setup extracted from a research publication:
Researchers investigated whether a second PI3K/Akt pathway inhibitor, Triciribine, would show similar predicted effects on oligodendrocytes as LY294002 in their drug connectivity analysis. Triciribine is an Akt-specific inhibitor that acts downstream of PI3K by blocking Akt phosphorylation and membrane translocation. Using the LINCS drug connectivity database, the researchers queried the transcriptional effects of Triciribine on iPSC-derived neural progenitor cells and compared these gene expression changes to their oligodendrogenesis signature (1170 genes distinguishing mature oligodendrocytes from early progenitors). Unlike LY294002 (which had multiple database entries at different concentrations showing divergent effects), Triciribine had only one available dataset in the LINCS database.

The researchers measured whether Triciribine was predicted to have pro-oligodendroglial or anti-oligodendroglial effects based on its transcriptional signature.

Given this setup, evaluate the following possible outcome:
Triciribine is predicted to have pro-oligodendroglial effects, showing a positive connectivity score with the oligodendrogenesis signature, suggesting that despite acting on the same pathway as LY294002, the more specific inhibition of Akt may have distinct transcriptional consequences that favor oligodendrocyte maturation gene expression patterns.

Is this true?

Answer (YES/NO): NO